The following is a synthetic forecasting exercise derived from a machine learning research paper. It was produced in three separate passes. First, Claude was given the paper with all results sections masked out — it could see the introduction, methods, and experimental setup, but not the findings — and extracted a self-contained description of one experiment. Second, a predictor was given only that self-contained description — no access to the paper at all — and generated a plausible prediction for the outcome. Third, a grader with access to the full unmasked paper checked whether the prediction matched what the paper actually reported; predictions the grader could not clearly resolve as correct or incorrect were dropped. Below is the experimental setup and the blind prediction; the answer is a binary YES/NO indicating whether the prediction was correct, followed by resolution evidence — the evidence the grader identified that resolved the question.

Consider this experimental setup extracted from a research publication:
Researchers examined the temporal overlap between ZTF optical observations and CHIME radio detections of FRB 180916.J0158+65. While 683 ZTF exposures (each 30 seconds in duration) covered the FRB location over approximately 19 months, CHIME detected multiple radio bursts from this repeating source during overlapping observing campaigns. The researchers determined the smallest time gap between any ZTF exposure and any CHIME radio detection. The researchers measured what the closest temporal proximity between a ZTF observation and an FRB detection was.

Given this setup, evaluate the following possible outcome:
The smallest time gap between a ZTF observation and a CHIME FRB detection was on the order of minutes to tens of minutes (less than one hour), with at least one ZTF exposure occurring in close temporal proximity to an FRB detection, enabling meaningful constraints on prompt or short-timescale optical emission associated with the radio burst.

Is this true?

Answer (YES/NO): YES